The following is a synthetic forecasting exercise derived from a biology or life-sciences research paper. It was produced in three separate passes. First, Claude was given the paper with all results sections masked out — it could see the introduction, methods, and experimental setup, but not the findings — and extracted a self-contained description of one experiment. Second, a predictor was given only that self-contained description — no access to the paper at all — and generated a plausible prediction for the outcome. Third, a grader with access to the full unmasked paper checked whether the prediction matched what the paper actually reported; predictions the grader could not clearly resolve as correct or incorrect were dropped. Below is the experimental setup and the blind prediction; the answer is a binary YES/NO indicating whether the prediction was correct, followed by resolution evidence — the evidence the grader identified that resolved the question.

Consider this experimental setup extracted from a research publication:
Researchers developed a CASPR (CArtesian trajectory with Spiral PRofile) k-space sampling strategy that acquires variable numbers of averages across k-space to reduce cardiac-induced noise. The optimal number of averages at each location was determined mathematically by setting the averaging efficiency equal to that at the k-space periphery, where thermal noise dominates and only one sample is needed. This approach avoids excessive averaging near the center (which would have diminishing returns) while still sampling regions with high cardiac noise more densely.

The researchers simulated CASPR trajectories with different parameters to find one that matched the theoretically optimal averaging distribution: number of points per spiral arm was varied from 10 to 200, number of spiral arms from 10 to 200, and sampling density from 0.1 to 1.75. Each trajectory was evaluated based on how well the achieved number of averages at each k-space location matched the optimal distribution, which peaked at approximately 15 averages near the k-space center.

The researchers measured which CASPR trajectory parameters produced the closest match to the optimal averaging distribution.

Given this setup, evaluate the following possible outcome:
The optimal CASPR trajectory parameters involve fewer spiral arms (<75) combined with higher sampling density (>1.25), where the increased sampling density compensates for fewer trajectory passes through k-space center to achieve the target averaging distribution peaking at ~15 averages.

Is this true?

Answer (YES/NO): NO